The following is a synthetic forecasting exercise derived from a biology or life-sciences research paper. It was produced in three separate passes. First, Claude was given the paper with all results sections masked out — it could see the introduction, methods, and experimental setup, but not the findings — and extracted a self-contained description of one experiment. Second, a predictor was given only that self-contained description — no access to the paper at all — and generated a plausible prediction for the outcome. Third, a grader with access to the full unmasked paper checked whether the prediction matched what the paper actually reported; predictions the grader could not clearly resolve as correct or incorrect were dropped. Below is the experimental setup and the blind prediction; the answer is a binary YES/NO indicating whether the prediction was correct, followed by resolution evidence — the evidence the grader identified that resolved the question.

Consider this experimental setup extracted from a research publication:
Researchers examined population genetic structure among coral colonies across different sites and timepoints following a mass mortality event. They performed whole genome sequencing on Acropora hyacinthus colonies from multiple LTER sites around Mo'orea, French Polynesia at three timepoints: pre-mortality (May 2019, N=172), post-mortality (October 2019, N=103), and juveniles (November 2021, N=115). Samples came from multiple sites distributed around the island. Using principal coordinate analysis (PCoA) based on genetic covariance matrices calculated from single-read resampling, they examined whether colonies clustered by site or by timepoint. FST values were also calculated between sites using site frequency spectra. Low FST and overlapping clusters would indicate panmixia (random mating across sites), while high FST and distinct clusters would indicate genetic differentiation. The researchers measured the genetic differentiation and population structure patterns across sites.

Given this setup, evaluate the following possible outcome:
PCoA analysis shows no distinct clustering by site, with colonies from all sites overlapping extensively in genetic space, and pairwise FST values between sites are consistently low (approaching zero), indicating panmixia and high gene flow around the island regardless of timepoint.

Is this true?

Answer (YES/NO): NO